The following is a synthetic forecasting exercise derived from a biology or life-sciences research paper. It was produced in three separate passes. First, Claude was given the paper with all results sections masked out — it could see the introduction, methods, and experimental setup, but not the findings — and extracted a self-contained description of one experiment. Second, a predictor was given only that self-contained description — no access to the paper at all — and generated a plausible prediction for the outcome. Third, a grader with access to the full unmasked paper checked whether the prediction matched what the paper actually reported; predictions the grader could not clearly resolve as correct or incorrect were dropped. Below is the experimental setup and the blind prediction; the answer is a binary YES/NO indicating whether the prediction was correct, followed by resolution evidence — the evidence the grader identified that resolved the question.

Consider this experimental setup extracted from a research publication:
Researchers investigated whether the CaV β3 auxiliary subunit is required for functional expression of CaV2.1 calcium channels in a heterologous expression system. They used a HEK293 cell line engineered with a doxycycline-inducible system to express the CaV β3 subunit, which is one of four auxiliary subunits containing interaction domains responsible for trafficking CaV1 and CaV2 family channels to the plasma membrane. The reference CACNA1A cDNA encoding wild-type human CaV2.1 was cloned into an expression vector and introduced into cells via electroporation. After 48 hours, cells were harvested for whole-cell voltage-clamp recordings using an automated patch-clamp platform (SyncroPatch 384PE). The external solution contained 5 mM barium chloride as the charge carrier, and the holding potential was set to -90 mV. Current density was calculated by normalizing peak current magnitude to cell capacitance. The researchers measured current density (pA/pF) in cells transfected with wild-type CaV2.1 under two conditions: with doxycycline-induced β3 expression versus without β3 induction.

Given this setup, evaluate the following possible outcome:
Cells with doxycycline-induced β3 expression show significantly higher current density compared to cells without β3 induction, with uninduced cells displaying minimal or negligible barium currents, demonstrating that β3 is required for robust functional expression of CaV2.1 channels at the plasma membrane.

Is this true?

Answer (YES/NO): YES